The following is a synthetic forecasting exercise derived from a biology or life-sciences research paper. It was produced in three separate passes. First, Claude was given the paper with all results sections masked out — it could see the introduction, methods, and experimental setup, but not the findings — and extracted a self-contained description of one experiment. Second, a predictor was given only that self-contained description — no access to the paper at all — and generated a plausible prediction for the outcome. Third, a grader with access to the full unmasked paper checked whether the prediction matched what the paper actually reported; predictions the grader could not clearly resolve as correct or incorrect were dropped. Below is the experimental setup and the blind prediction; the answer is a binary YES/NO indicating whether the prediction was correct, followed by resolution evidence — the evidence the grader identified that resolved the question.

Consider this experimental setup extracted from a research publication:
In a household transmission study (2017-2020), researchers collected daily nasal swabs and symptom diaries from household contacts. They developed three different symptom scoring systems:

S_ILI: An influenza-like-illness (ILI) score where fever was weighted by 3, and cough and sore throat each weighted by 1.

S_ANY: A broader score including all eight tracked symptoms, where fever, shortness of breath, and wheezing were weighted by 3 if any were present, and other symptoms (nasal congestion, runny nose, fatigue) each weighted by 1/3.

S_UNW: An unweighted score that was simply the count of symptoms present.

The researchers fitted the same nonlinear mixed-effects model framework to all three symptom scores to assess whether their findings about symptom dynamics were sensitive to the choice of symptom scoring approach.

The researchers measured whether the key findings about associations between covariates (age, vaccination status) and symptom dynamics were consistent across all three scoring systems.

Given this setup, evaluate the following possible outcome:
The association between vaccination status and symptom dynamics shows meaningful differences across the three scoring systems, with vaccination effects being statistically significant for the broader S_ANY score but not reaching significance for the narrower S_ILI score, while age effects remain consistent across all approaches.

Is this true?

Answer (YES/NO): NO